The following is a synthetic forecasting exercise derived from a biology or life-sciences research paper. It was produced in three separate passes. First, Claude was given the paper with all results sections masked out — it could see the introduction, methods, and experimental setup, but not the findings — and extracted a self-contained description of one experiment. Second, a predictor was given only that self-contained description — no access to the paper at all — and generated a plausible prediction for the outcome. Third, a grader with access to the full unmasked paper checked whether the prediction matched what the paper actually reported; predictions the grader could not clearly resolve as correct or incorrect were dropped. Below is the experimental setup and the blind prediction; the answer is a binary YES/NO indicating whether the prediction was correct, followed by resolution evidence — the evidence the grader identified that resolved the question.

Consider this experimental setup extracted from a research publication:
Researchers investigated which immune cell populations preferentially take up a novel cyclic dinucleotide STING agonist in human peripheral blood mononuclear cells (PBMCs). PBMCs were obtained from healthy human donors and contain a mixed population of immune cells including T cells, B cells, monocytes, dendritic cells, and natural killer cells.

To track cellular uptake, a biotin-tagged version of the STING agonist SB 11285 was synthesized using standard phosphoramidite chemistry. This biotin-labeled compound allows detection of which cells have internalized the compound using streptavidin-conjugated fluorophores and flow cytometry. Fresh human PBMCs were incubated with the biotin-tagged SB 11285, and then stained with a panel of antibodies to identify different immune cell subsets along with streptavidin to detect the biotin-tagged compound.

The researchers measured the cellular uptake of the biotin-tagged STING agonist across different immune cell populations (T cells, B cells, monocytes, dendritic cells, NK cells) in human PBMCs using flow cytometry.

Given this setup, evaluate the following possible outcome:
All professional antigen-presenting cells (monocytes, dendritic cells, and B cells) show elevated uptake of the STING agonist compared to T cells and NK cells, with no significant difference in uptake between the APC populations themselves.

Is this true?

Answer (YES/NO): NO